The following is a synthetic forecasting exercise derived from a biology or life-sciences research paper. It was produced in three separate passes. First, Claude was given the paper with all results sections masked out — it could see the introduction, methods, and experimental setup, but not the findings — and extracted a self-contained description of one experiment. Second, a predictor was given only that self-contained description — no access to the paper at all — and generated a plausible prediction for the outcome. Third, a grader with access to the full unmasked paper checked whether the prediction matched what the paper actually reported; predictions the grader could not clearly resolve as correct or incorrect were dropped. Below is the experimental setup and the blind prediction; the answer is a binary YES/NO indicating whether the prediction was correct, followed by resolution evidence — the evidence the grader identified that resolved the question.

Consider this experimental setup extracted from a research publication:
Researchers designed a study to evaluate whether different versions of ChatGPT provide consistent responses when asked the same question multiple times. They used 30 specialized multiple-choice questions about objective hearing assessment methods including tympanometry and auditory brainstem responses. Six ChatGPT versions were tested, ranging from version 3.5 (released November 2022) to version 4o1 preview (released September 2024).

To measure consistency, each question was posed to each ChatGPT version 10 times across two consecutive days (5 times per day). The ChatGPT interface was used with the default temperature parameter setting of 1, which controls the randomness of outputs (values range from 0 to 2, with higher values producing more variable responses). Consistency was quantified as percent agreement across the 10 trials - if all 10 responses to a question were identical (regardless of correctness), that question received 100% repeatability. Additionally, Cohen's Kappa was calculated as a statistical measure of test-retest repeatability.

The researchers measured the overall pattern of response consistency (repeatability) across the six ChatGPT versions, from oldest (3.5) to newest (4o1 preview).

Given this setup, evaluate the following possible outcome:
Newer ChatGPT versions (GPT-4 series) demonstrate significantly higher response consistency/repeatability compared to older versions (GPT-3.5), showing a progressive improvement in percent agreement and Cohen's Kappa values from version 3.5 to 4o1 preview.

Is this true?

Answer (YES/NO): NO